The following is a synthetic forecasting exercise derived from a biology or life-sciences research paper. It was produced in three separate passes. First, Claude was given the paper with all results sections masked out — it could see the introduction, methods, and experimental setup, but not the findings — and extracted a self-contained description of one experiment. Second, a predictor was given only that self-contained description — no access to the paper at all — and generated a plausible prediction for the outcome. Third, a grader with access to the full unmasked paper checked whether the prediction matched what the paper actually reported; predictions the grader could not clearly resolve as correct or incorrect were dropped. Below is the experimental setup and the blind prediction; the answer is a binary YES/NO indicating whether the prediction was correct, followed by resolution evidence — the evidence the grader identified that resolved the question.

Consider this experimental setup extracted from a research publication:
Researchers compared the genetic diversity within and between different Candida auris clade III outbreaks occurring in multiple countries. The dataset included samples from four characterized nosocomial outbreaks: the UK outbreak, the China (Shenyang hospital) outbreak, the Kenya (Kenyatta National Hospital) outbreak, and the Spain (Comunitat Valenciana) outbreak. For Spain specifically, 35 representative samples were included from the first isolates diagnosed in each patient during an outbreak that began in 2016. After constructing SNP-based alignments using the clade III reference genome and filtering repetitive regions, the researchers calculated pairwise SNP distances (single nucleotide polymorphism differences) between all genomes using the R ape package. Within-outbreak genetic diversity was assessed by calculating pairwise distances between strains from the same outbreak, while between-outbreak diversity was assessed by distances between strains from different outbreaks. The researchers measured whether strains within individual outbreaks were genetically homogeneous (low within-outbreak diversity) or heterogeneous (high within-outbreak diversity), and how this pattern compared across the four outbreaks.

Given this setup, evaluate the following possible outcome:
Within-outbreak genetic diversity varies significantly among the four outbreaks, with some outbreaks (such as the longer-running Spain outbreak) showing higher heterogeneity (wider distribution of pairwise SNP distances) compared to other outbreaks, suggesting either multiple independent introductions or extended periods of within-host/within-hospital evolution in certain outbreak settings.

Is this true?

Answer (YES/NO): NO